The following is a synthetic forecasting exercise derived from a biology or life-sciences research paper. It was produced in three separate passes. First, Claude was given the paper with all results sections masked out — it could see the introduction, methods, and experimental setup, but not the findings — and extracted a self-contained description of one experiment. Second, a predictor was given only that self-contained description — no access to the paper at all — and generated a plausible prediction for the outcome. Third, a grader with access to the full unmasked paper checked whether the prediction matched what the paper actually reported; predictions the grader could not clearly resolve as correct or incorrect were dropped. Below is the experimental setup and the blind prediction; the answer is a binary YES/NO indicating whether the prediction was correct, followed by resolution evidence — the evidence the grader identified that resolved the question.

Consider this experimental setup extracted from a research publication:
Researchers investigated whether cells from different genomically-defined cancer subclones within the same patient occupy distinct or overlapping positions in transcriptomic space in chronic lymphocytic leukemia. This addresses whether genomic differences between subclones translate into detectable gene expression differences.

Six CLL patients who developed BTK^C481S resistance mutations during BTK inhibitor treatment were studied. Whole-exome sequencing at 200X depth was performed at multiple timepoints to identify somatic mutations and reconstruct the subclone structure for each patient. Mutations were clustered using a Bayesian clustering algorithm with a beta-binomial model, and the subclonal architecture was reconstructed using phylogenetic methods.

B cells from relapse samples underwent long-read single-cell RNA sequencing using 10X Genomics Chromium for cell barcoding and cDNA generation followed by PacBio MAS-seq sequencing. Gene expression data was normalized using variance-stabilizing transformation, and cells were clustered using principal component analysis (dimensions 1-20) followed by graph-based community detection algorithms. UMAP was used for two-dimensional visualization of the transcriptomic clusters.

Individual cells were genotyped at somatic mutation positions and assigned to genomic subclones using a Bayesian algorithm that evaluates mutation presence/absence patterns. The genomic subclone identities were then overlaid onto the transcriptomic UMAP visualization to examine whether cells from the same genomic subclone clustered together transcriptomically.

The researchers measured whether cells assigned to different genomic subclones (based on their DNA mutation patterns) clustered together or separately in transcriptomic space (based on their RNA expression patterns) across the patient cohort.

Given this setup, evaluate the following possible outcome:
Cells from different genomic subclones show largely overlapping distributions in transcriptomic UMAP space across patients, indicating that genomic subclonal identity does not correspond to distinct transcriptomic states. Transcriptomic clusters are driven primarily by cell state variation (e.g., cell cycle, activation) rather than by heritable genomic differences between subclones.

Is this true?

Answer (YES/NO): NO